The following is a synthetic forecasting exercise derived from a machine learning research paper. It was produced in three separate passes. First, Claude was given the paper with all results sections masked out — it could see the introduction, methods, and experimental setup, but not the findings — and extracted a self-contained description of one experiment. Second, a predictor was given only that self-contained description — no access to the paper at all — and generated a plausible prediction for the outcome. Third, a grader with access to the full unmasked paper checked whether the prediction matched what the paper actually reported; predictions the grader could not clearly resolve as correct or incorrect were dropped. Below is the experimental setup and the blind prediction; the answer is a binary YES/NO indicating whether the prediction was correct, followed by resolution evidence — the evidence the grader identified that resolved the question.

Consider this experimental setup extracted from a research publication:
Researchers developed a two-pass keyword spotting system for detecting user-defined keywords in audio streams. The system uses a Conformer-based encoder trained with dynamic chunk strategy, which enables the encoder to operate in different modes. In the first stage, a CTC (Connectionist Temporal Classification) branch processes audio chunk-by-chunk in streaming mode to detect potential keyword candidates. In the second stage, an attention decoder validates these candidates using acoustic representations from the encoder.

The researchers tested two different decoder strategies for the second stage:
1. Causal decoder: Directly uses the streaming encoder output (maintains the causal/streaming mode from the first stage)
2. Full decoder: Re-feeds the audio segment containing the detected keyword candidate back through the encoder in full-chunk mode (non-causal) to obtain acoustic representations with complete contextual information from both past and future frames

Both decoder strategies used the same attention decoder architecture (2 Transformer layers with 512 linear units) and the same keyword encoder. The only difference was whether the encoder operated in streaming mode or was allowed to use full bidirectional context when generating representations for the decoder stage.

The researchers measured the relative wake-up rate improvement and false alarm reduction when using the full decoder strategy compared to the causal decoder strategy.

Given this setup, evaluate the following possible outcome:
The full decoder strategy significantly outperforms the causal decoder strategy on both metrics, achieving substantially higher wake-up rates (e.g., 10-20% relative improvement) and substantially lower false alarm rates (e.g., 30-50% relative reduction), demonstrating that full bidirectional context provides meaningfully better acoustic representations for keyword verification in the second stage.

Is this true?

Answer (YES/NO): NO